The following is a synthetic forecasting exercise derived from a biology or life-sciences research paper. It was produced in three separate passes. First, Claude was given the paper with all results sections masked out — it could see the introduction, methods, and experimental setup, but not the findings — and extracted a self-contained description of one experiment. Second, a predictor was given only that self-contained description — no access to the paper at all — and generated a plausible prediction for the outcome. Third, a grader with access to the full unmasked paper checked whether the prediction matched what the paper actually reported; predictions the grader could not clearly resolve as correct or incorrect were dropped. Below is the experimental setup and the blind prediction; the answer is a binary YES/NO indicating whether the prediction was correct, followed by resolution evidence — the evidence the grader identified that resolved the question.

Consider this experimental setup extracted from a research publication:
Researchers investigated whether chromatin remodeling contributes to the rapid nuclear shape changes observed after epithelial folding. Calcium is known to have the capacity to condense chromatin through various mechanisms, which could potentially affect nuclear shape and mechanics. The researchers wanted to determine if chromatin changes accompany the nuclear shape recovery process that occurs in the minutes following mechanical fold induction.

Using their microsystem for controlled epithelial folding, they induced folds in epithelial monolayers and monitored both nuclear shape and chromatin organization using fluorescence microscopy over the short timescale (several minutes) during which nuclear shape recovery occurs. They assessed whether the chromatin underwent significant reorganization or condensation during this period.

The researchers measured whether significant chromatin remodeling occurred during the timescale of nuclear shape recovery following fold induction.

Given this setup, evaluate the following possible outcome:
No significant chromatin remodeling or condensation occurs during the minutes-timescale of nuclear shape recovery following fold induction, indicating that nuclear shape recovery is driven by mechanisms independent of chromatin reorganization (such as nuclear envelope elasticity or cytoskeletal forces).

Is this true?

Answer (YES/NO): YES